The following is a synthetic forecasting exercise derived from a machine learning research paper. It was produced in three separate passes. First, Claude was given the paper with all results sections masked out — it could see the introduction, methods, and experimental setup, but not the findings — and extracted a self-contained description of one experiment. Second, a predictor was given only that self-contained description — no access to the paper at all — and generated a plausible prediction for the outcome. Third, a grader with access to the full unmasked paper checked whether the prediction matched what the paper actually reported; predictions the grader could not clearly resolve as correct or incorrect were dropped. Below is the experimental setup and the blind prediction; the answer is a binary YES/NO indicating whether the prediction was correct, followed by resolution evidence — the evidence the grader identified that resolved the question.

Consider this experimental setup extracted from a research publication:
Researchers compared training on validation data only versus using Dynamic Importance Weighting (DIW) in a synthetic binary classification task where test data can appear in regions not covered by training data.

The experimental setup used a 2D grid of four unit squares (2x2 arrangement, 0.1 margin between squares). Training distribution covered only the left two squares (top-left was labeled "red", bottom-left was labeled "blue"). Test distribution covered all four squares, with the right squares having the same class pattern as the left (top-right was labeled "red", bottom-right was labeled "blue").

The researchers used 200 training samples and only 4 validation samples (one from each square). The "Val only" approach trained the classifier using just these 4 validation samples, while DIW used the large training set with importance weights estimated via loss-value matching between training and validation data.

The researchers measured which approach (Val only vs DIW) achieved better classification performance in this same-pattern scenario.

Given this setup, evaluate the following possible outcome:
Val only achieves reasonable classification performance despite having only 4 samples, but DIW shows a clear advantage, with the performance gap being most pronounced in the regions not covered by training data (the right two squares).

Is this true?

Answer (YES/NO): NO